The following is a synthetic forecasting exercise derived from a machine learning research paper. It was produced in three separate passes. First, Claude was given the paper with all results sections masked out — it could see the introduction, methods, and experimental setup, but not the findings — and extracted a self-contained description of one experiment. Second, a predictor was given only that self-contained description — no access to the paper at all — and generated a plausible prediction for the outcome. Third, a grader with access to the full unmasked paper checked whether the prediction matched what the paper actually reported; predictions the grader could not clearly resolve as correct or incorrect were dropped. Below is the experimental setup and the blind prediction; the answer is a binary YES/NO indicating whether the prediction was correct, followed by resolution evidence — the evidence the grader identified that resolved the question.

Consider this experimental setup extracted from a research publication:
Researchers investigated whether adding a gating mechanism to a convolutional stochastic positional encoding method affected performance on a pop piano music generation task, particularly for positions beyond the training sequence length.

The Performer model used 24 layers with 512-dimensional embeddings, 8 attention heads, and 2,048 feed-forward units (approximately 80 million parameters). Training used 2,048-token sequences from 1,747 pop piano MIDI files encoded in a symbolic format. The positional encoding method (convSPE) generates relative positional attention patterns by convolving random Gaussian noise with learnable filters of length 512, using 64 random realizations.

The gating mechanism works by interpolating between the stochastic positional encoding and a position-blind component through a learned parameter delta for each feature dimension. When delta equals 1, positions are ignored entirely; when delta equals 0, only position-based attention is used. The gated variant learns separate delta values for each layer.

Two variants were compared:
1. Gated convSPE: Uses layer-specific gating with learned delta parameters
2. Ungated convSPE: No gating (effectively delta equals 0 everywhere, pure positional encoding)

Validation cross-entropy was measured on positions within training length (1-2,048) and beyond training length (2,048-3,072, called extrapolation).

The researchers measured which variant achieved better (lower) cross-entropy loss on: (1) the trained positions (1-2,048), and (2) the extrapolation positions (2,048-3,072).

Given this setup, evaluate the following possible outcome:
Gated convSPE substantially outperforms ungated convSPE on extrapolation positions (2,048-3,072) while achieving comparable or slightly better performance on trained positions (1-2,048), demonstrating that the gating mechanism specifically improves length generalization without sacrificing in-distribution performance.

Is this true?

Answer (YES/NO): NO